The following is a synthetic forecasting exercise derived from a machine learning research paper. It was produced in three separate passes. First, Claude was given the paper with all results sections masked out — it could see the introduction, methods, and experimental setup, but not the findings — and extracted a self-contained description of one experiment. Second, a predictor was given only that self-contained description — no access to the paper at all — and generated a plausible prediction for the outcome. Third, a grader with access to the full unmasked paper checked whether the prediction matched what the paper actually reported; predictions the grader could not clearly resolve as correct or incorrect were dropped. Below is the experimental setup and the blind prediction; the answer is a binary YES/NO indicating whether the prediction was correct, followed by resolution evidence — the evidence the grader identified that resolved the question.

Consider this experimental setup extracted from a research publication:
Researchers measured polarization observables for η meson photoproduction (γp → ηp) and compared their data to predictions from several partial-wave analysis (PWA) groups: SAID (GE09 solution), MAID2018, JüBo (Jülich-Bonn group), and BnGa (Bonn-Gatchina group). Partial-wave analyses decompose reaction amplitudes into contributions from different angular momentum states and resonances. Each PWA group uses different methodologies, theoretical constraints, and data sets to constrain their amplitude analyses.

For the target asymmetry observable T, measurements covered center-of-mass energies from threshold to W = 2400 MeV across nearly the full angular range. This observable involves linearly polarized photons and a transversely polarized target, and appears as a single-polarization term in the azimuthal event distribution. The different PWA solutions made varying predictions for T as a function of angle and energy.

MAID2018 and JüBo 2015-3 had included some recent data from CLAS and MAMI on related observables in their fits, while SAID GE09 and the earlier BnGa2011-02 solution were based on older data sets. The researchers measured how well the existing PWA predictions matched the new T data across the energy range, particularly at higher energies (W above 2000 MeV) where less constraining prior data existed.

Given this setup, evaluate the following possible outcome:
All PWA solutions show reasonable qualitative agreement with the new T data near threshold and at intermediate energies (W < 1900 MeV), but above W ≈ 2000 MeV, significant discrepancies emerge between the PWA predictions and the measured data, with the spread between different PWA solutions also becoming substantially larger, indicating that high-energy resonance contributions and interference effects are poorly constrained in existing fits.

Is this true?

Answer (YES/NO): NO